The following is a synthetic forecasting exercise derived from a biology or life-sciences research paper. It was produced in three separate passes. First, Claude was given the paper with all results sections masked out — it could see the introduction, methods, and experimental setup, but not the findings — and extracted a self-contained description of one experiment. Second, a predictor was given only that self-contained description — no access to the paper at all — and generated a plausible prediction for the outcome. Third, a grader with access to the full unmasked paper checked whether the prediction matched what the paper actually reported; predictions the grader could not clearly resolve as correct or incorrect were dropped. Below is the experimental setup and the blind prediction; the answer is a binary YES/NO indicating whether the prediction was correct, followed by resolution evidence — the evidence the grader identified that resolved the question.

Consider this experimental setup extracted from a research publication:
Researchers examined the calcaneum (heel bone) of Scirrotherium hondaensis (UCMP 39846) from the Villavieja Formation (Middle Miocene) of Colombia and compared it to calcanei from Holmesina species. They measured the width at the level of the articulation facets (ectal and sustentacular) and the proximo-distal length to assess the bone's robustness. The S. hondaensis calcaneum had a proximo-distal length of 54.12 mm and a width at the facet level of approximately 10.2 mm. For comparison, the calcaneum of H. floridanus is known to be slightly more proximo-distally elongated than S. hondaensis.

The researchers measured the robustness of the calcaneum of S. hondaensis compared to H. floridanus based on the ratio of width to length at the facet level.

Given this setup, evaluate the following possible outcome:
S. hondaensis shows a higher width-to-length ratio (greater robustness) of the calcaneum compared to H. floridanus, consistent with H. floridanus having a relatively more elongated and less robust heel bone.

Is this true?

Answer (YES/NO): NO